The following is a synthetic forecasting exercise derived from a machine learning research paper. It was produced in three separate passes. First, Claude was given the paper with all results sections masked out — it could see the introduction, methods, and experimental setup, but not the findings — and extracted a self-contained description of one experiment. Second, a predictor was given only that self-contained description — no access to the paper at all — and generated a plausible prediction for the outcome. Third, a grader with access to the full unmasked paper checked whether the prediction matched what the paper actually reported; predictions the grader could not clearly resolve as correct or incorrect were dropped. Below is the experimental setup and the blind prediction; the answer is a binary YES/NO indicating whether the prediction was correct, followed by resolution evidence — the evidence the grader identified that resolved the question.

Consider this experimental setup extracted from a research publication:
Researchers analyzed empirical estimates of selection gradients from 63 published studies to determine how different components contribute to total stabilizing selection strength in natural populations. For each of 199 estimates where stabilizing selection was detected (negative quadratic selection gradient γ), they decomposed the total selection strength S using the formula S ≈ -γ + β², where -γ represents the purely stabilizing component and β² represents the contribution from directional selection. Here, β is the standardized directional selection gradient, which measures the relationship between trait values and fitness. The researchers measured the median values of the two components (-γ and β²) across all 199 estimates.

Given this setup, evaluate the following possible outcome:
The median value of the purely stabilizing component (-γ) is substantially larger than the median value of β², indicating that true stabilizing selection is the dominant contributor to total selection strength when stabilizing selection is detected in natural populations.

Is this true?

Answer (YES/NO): YES